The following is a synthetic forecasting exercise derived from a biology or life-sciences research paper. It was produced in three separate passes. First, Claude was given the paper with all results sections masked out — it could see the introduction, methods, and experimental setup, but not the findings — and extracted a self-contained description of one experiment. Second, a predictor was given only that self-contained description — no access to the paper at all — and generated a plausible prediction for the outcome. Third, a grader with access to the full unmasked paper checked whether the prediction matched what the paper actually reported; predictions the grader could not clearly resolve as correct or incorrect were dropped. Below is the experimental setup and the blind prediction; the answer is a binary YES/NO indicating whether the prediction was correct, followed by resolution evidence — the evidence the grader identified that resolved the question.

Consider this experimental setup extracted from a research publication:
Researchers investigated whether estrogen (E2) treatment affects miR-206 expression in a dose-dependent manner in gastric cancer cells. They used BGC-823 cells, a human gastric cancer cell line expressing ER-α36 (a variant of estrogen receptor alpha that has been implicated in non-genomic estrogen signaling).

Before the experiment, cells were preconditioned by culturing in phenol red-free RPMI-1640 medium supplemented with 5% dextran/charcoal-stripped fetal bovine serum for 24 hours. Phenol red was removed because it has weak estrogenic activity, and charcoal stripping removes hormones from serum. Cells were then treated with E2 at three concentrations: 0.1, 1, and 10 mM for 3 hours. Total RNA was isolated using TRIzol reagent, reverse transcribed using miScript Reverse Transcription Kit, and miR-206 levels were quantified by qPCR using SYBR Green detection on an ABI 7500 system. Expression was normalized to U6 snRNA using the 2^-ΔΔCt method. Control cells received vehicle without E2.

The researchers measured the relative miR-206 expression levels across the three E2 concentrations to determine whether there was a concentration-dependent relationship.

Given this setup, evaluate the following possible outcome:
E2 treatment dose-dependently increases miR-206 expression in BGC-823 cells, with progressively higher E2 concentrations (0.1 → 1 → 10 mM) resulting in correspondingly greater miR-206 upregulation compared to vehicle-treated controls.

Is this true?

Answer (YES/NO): YES